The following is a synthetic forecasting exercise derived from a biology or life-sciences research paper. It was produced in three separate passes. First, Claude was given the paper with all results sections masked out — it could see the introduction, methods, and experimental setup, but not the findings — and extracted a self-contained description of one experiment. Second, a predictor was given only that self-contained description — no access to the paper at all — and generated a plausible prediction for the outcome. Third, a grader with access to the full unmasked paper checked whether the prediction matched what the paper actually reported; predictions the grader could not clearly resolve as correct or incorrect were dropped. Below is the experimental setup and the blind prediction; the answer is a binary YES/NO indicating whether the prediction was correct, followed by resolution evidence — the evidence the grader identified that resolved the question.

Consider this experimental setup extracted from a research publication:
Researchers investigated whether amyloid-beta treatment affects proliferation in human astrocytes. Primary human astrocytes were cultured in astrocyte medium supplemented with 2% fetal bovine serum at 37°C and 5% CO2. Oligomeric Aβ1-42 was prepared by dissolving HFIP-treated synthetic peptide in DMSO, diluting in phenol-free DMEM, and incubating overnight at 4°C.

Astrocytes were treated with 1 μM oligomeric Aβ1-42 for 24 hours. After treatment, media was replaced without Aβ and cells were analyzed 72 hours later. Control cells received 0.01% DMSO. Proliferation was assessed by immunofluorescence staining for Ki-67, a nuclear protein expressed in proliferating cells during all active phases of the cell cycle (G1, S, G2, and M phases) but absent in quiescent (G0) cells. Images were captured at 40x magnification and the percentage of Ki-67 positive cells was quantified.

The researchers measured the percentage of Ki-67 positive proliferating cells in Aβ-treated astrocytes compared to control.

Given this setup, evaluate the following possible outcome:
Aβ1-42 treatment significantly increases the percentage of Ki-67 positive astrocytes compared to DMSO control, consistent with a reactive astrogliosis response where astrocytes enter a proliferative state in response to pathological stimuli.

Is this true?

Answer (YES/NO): NO